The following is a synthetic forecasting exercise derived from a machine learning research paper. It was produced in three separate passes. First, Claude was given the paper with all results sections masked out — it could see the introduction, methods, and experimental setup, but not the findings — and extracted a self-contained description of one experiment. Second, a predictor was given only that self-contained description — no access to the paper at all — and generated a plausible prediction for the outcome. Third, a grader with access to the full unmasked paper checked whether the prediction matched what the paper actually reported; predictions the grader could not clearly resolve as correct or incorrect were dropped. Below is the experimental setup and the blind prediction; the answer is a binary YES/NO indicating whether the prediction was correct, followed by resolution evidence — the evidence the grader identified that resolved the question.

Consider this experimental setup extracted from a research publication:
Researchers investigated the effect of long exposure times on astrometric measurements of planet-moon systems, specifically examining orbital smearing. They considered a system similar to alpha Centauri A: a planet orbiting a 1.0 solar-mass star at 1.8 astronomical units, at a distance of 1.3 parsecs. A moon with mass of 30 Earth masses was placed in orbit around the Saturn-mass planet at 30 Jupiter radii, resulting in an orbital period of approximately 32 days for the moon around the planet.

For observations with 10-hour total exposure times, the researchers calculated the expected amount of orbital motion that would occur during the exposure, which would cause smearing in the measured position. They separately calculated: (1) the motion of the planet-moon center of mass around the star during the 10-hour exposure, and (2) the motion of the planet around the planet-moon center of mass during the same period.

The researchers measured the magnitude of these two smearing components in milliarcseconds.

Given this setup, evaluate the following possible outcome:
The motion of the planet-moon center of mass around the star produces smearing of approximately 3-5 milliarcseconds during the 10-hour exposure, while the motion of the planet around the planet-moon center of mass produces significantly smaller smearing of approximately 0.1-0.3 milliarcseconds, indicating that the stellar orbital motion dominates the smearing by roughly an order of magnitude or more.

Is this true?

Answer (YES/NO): YES